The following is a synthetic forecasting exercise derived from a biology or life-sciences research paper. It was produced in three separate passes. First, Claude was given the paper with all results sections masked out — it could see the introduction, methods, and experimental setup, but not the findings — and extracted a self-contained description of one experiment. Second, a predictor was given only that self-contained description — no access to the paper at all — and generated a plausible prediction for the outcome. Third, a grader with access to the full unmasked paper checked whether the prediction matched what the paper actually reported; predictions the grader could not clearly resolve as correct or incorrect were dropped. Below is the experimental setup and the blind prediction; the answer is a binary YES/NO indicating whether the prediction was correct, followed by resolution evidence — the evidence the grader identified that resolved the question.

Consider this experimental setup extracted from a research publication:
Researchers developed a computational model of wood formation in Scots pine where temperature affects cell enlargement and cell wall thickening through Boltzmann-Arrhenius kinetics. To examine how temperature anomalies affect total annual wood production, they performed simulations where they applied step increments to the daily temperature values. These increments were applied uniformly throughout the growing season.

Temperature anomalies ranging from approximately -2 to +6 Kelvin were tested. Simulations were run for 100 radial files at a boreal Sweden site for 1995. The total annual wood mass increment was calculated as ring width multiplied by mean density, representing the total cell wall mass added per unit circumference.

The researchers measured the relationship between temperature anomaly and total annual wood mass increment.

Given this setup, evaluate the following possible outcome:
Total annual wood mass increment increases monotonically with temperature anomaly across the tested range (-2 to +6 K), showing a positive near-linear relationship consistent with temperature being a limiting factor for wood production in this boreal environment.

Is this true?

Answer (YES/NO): NO